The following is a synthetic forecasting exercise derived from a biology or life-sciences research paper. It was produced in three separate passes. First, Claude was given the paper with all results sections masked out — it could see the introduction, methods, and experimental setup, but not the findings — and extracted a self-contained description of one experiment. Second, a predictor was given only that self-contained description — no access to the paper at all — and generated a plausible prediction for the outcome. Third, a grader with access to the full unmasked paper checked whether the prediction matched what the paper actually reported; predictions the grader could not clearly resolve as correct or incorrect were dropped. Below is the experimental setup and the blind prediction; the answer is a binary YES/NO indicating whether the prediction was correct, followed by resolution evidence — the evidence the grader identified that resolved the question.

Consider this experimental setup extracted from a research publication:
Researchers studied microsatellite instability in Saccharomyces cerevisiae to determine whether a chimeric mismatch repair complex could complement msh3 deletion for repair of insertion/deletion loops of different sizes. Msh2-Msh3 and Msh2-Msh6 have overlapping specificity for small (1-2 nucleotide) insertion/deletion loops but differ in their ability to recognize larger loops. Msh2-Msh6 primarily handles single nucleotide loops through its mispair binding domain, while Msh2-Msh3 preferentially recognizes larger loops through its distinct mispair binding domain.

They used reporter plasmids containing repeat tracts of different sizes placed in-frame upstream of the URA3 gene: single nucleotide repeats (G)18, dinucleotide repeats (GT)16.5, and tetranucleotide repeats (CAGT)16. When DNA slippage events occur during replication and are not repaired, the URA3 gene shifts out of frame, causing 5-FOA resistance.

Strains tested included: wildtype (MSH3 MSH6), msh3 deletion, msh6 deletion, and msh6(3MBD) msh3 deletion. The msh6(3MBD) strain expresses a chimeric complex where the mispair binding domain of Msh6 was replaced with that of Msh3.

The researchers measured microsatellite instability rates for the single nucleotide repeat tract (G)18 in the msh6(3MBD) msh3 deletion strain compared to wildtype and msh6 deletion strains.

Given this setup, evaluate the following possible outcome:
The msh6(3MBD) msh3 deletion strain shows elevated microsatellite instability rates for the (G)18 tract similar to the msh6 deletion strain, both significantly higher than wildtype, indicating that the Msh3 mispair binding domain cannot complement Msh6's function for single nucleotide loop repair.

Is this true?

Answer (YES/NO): NO